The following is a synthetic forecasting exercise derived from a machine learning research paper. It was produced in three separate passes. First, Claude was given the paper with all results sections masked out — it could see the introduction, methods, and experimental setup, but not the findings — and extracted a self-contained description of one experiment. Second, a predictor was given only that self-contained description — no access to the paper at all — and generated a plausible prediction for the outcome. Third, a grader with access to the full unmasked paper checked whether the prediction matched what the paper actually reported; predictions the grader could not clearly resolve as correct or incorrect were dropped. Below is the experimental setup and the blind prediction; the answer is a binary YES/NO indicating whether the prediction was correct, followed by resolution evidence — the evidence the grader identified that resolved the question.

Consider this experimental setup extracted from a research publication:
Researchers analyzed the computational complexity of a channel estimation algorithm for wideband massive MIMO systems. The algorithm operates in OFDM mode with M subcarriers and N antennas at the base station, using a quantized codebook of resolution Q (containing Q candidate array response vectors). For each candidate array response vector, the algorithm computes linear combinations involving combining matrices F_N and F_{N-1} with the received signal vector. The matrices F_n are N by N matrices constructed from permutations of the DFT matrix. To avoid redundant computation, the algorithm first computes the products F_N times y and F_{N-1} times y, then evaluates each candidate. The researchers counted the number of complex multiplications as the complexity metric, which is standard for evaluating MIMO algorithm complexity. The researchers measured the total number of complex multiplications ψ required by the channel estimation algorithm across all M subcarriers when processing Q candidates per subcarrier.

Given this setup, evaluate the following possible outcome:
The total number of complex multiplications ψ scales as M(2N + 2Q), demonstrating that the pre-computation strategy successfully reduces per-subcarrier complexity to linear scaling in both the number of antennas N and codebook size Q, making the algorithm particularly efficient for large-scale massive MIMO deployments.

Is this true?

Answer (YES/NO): NO